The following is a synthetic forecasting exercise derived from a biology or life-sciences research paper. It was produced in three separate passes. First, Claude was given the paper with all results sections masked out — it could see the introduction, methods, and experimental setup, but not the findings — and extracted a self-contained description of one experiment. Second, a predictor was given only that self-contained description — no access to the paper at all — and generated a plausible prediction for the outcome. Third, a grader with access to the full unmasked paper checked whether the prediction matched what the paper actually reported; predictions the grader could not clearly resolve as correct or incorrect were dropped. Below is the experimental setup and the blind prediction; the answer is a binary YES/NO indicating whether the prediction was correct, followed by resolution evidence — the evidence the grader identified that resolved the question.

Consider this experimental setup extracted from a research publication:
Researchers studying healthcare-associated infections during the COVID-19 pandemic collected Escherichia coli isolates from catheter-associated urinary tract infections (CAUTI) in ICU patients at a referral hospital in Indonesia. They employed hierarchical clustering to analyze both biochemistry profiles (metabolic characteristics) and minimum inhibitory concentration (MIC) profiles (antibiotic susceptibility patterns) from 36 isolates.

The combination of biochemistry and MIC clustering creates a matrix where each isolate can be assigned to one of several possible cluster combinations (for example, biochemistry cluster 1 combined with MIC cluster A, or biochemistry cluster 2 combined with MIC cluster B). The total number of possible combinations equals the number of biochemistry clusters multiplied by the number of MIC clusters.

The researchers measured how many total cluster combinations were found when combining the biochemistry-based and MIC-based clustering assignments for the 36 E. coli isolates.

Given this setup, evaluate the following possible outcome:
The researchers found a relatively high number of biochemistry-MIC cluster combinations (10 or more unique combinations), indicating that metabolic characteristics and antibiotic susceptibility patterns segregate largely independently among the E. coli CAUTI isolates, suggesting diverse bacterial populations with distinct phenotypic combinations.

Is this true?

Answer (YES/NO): NO